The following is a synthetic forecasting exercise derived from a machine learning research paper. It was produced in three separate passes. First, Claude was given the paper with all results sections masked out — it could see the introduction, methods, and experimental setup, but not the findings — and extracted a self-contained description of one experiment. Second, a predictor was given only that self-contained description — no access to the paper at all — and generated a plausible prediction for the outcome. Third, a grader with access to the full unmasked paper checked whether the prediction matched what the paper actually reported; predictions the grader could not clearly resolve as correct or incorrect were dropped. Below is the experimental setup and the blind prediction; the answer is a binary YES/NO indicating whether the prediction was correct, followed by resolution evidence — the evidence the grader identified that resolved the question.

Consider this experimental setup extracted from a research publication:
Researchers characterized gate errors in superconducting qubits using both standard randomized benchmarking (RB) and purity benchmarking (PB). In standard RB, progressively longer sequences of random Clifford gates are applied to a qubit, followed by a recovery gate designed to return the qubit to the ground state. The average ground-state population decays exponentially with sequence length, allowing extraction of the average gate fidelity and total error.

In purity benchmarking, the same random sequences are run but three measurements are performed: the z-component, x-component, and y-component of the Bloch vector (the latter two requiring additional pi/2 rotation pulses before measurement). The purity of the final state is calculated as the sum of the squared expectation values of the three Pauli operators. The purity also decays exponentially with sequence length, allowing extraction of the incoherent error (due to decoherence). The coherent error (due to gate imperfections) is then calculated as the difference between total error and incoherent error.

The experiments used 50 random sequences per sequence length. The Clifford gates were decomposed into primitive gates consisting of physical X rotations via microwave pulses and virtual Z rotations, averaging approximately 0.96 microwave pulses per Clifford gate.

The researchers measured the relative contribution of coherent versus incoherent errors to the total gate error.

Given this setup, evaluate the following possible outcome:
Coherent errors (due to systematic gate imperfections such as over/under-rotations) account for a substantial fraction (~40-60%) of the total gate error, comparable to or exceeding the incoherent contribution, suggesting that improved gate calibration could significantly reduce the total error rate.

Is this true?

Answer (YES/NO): YES